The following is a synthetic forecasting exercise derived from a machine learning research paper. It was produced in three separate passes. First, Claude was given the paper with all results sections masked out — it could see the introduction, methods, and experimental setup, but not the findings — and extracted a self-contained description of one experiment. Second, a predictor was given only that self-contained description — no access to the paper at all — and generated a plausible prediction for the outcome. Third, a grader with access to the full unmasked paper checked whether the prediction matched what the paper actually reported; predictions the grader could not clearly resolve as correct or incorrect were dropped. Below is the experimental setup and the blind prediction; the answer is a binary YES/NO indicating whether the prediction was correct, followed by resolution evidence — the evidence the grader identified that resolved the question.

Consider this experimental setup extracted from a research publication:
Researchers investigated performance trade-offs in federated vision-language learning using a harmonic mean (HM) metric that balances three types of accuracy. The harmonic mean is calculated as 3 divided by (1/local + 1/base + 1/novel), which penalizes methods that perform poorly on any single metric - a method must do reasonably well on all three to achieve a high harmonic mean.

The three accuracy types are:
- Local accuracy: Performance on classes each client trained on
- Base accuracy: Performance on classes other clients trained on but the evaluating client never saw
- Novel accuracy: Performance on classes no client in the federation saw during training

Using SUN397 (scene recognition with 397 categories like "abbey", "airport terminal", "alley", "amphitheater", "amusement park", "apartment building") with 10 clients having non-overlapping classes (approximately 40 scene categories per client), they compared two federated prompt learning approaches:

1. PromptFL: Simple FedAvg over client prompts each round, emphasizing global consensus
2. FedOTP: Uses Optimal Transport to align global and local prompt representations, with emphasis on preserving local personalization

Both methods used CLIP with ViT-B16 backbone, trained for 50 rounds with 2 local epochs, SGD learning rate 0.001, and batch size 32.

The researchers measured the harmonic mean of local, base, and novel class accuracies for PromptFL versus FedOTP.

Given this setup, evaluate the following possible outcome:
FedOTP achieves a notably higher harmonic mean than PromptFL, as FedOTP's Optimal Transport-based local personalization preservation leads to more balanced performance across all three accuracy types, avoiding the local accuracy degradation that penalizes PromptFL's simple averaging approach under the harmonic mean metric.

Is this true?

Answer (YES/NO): NO